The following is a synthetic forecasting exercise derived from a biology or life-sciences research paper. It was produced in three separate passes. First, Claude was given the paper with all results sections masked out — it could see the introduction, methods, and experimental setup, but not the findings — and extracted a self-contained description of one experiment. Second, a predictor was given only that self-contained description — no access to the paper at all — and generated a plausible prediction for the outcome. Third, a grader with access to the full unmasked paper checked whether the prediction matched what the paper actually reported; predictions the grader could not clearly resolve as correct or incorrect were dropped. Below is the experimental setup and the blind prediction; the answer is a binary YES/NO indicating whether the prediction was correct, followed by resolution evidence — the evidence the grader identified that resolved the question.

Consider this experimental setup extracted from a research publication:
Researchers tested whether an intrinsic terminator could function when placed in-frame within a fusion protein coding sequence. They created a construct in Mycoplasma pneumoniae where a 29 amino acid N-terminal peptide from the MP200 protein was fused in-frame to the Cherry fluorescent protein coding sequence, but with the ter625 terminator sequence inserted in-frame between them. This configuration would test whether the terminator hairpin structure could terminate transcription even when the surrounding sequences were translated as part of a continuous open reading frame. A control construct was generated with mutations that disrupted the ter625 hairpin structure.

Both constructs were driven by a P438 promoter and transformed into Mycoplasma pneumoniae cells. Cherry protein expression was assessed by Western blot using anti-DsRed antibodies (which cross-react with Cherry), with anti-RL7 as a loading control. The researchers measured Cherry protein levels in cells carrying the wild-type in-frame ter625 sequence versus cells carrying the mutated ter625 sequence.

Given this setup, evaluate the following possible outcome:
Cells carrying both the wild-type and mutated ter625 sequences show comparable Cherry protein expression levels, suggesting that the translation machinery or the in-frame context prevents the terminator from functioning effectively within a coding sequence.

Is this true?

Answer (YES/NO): NO